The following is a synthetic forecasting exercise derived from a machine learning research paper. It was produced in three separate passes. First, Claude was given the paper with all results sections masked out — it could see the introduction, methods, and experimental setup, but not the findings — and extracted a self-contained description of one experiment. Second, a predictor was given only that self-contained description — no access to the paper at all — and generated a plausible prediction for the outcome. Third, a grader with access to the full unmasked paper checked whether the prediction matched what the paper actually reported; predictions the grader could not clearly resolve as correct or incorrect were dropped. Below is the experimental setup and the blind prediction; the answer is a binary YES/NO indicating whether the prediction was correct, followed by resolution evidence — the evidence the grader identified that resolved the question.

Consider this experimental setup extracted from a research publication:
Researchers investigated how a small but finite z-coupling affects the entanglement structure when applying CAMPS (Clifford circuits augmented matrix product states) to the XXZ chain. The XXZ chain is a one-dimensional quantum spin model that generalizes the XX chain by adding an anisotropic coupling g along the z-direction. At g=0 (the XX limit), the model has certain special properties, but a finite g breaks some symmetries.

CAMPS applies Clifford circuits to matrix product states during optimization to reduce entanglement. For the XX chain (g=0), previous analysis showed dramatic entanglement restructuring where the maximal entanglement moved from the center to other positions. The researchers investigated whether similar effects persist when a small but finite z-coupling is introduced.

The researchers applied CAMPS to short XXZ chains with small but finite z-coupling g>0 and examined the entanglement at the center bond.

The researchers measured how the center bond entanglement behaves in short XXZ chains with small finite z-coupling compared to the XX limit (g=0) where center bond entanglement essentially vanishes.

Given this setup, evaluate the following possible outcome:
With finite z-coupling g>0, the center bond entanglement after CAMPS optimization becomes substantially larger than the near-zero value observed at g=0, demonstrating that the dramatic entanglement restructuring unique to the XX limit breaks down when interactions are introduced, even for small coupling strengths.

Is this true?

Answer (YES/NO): NO